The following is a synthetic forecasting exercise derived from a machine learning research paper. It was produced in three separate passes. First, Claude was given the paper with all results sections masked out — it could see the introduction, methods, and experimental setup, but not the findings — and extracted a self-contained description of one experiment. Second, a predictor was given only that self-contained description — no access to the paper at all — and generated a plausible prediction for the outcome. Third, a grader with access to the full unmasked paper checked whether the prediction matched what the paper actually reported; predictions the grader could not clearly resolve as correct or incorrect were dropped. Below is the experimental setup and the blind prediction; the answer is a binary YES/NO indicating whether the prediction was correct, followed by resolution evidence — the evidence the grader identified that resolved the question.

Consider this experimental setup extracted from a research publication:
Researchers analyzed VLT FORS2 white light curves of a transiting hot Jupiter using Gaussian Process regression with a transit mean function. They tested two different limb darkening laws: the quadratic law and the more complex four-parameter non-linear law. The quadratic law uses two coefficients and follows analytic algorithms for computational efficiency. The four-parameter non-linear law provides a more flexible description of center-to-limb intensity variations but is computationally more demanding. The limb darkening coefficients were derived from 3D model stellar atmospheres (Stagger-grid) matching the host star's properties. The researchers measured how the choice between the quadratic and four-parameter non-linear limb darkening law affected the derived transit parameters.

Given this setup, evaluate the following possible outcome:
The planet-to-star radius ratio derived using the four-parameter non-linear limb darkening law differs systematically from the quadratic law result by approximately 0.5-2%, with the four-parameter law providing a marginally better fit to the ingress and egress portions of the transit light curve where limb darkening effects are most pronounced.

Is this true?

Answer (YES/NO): NO